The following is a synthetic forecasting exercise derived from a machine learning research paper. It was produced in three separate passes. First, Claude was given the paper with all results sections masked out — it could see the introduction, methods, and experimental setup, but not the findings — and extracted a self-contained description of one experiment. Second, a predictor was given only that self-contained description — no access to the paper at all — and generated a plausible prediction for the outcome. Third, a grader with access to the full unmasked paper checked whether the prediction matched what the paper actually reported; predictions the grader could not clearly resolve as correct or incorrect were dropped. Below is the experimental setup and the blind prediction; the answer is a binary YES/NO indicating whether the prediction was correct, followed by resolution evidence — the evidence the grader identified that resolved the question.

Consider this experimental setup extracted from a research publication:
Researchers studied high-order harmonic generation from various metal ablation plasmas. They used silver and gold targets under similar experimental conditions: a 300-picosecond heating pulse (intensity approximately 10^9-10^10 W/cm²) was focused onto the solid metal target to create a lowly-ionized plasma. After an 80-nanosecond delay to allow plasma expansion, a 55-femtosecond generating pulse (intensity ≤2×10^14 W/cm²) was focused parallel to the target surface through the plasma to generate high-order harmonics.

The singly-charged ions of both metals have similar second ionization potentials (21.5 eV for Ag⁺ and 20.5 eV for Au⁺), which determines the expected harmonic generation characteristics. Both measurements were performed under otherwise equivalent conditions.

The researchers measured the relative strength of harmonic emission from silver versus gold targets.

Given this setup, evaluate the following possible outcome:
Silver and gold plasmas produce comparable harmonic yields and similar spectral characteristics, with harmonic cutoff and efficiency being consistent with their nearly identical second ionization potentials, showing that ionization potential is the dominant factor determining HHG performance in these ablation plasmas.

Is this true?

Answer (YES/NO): NO